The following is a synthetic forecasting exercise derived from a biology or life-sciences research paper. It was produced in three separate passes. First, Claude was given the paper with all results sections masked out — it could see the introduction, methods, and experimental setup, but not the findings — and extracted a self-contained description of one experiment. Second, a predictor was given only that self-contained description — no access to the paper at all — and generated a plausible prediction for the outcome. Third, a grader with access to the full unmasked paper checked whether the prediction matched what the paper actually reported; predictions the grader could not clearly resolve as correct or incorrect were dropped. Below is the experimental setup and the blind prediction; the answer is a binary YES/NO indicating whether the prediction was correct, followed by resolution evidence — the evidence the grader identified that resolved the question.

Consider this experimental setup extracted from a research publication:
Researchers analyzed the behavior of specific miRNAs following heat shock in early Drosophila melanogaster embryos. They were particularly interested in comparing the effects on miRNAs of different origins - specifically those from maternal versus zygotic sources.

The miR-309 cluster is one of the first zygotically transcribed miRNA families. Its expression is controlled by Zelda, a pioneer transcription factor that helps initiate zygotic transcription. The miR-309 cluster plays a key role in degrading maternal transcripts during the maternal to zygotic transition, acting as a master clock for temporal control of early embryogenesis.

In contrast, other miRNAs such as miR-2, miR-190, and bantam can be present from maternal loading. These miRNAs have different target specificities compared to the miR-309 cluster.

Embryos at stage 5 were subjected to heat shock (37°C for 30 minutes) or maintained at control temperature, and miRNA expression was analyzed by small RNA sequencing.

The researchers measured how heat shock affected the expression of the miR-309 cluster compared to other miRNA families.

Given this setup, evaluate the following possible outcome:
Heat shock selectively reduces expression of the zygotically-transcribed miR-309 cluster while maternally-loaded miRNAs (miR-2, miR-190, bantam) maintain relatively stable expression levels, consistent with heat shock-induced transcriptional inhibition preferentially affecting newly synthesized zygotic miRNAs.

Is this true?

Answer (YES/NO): NO